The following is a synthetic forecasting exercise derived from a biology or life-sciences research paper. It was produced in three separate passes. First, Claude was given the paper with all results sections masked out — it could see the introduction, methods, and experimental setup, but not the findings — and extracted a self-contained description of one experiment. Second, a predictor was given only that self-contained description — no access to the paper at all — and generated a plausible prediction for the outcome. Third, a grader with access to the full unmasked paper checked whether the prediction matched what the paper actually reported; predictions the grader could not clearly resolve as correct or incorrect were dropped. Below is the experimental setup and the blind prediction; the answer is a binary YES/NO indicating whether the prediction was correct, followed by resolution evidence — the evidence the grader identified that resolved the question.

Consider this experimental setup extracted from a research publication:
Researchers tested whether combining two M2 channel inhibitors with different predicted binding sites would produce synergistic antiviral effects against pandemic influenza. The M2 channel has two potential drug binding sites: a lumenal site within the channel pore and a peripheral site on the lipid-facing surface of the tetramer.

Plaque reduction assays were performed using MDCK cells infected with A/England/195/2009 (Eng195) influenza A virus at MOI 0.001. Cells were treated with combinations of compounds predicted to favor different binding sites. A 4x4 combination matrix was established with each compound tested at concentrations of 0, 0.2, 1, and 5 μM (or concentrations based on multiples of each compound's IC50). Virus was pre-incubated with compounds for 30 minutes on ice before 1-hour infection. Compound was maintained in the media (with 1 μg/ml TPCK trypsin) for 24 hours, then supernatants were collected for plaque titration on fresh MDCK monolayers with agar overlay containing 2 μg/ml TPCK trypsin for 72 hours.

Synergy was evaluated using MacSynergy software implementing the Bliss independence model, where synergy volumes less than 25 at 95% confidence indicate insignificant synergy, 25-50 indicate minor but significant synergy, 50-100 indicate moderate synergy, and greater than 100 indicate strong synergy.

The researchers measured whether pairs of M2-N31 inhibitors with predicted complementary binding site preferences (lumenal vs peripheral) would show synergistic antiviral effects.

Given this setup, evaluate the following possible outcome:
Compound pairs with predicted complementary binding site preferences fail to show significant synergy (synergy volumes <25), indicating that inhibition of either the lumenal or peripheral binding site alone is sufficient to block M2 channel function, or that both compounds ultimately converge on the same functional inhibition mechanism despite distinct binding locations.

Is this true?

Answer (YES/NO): NO